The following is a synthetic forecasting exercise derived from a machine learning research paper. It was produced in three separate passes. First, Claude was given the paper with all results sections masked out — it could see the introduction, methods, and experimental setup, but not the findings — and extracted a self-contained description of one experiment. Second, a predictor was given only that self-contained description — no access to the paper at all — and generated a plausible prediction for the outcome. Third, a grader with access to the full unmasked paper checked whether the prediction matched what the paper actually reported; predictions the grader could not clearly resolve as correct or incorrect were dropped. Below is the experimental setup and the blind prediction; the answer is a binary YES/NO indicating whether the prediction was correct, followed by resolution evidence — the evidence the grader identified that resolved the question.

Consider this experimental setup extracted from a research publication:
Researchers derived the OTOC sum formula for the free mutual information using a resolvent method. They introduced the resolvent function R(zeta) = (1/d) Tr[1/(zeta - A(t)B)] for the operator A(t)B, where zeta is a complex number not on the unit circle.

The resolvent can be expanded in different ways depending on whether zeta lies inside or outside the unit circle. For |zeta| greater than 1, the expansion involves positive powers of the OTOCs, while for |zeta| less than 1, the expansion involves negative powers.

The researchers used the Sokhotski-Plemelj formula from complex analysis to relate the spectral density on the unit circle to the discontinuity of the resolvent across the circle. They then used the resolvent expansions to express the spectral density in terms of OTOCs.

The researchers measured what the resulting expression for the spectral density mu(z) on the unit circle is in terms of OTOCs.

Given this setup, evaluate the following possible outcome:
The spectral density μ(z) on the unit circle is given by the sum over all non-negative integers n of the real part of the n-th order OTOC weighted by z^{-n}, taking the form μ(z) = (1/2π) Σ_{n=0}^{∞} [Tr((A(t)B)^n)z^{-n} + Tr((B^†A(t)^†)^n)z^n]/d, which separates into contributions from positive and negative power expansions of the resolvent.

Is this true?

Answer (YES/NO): NO